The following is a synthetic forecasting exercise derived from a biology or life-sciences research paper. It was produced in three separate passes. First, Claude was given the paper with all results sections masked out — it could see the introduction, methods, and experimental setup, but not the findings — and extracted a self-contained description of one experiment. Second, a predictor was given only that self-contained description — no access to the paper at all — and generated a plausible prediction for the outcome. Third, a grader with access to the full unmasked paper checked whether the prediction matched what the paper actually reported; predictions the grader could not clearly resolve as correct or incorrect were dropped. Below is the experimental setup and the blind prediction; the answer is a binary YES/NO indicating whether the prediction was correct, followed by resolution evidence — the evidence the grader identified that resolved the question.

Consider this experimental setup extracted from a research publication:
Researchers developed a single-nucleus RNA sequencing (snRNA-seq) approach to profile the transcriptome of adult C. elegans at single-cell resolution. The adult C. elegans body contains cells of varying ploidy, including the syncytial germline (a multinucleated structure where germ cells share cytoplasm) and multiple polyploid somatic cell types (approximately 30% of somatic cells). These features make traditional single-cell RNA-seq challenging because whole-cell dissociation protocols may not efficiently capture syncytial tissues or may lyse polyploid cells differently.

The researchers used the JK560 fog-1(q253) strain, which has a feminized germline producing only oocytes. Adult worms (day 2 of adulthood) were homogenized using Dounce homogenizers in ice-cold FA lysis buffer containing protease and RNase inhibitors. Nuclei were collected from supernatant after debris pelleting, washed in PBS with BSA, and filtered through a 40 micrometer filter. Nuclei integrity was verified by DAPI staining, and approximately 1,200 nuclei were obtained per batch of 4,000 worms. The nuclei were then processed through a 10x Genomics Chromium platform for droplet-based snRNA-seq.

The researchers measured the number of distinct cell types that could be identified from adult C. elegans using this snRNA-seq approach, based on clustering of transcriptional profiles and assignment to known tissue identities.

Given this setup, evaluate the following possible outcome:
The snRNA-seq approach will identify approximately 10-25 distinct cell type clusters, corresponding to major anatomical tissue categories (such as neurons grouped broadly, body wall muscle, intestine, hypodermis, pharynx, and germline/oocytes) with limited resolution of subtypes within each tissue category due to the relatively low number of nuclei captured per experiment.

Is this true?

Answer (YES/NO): NO